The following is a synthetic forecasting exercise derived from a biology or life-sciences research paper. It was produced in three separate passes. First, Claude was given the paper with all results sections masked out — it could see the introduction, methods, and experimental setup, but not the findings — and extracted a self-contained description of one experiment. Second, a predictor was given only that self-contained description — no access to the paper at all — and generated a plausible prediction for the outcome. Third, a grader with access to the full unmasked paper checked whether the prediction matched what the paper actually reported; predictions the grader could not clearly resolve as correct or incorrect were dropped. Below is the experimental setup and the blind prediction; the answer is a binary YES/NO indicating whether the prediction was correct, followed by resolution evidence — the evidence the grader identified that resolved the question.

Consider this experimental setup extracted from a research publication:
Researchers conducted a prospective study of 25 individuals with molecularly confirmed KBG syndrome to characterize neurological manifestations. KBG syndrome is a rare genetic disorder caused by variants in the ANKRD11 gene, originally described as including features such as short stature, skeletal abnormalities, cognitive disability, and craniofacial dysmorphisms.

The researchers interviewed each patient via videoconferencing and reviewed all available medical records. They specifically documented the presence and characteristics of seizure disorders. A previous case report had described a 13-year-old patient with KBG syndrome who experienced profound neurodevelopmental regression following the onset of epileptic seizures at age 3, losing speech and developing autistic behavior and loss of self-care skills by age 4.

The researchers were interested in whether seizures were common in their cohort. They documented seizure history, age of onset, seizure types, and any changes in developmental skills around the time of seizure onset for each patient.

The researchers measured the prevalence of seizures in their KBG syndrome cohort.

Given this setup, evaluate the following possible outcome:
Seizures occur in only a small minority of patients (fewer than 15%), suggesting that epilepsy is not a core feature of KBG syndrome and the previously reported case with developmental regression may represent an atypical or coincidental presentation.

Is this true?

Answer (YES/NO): NO